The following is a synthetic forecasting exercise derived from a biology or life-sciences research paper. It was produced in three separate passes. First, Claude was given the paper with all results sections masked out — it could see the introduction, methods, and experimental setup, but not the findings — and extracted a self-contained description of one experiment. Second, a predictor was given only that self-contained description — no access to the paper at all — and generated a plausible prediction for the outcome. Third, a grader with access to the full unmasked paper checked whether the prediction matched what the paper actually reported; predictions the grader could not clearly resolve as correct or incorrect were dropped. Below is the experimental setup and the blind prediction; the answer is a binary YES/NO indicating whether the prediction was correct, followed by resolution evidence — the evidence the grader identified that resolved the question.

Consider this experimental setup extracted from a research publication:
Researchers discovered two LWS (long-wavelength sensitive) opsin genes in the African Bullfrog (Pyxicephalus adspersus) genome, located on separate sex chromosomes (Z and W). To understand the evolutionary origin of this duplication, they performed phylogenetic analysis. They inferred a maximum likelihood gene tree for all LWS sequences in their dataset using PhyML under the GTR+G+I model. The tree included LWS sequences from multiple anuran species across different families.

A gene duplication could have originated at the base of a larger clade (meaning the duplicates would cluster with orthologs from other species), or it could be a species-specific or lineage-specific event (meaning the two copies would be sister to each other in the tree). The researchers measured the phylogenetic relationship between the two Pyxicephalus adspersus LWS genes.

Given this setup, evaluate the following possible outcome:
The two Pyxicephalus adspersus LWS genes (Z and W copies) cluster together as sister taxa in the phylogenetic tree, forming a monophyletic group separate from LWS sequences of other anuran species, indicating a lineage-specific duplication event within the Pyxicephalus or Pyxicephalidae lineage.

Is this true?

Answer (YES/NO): YES